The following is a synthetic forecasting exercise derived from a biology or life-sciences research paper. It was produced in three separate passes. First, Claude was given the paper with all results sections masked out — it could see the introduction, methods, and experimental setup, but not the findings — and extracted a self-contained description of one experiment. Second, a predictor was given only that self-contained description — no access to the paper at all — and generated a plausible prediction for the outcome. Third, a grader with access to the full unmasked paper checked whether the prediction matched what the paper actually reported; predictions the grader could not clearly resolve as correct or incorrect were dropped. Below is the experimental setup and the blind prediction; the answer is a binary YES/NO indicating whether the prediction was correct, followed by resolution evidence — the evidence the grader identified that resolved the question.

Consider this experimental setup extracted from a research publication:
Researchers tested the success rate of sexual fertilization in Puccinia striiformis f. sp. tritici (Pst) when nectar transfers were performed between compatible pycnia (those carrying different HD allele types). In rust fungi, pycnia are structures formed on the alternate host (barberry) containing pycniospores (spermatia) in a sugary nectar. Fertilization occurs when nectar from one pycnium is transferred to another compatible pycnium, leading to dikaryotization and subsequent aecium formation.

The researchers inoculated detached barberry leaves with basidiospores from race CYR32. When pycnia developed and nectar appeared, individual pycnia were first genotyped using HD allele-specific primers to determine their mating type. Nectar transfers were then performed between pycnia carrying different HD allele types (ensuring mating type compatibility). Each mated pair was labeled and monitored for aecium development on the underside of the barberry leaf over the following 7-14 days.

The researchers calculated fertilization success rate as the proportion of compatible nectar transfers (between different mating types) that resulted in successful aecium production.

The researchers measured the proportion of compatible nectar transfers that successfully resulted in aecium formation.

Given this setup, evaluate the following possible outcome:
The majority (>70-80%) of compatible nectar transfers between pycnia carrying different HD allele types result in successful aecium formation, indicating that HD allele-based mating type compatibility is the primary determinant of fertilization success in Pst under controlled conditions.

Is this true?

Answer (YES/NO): NO